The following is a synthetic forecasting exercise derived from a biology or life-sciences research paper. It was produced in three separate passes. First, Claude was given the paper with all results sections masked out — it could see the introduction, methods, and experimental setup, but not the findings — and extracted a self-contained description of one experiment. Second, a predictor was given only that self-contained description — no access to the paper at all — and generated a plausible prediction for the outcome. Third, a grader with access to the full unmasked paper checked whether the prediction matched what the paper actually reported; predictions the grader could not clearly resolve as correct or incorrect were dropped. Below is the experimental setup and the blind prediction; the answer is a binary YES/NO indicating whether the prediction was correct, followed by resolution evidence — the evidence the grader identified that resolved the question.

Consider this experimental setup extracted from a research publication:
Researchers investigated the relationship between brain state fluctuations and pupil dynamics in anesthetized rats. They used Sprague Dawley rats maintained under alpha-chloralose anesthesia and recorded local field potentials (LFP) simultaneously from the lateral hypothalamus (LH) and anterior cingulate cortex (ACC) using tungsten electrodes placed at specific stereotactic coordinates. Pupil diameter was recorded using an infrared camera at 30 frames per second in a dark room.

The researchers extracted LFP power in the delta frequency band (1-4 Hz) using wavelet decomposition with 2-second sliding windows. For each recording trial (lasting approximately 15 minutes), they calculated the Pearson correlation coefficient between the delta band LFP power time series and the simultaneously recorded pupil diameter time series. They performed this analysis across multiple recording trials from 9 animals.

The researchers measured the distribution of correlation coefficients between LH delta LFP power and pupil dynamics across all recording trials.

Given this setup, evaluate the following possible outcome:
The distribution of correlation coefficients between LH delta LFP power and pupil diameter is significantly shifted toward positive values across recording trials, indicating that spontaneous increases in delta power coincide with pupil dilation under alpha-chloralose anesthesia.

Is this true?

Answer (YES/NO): NO